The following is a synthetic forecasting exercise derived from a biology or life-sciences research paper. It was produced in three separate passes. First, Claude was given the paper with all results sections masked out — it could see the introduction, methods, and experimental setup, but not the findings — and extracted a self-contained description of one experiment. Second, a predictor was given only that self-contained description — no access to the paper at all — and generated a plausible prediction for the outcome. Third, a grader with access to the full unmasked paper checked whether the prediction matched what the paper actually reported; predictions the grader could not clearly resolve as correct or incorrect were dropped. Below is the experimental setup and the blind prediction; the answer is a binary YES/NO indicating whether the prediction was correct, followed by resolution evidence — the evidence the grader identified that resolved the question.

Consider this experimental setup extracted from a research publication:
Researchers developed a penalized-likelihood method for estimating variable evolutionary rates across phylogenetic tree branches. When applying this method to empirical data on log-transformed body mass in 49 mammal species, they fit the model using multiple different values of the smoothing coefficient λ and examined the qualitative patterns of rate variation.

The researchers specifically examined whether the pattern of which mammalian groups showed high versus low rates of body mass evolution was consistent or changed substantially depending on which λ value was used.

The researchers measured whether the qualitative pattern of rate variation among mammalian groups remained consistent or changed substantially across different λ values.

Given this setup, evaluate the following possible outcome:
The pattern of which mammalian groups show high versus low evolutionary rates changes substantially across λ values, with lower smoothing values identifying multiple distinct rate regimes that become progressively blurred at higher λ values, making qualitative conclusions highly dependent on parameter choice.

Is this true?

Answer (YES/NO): NO